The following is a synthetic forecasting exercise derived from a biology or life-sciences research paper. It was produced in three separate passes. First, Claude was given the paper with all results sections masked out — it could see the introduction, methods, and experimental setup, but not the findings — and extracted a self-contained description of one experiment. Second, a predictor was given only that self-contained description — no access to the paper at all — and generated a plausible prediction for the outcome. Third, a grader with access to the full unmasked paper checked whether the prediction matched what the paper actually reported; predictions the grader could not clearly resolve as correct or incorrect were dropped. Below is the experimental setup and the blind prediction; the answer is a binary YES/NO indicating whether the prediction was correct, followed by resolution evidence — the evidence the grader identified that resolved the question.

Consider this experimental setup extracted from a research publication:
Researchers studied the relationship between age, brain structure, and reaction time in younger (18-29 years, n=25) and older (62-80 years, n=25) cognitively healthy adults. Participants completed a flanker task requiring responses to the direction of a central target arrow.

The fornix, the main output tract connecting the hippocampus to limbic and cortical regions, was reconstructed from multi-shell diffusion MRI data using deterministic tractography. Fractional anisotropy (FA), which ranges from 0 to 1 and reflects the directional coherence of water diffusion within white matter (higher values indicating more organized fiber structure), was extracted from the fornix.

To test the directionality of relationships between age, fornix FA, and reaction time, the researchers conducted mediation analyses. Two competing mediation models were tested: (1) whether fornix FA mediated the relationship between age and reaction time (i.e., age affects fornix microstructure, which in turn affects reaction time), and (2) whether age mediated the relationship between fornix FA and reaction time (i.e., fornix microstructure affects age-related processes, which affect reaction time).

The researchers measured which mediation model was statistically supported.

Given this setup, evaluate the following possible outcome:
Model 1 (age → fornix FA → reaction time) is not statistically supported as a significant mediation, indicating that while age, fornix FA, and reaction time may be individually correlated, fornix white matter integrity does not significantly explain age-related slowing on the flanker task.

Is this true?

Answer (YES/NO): NO